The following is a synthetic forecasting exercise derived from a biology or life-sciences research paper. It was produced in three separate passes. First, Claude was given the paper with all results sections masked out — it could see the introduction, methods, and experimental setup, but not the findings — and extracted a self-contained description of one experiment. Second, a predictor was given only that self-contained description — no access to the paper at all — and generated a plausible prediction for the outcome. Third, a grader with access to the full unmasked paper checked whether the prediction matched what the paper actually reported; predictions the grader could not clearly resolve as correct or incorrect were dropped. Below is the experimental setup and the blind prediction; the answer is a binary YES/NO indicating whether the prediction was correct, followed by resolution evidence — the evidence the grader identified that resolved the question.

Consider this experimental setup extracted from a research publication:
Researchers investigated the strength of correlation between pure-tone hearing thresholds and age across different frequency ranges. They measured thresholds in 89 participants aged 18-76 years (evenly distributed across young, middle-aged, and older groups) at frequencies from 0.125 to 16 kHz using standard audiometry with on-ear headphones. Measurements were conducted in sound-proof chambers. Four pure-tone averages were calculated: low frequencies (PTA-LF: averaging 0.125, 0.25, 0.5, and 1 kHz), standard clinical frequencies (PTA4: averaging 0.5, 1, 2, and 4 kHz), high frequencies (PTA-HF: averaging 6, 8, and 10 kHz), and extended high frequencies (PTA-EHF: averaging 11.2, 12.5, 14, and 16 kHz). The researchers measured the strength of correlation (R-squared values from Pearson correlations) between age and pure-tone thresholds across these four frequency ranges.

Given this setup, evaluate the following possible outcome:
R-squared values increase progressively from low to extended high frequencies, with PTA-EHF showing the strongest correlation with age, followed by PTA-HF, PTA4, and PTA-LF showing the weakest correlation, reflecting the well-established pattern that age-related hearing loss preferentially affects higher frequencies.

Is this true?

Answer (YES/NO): NO